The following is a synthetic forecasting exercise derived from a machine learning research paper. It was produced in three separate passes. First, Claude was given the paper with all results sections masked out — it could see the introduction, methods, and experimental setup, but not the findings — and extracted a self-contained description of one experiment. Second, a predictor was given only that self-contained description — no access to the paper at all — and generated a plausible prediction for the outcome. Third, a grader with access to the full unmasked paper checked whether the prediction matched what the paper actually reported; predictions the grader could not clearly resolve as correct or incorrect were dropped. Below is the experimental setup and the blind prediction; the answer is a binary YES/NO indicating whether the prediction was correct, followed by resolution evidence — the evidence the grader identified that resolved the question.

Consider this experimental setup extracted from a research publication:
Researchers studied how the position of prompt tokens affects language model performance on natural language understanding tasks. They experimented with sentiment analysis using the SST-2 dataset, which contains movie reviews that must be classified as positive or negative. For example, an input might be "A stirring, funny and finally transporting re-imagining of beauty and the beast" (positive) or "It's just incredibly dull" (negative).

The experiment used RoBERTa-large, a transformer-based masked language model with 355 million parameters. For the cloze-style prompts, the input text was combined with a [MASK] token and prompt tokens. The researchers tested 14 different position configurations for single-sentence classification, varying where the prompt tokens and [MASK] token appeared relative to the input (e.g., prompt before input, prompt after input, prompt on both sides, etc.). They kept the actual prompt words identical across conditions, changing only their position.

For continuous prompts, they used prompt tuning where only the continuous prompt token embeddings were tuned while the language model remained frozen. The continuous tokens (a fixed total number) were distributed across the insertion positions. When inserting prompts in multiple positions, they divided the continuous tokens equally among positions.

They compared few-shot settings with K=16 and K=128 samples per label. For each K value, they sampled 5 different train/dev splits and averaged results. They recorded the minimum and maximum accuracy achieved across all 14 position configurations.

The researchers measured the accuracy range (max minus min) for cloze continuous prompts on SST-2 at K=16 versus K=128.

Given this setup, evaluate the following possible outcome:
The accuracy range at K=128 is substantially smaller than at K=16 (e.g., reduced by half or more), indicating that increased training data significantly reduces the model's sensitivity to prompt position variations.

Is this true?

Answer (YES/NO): YES